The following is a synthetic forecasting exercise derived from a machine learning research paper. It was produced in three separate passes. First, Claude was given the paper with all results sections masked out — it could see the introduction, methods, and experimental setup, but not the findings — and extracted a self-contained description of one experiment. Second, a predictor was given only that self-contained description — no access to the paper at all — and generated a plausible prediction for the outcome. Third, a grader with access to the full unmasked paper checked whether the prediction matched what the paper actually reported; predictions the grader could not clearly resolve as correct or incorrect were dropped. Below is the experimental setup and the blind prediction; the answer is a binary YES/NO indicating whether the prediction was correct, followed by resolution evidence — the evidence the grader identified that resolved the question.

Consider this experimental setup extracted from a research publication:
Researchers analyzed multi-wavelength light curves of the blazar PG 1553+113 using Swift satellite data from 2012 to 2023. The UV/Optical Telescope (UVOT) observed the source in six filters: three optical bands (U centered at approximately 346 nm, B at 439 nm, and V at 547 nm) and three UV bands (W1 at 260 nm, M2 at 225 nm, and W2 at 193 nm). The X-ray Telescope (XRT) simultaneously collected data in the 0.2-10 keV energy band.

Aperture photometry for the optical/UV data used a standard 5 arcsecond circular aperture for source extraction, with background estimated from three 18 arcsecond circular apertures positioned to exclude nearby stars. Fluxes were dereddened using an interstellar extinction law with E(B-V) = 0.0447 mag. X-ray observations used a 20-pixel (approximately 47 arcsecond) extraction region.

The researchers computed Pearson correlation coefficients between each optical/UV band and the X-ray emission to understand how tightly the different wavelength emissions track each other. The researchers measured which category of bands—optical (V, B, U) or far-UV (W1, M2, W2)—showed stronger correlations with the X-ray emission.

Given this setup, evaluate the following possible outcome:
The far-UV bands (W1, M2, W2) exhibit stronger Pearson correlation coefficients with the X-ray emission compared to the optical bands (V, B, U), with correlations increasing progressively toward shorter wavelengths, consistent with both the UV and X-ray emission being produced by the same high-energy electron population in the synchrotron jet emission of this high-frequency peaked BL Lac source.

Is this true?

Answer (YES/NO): YES